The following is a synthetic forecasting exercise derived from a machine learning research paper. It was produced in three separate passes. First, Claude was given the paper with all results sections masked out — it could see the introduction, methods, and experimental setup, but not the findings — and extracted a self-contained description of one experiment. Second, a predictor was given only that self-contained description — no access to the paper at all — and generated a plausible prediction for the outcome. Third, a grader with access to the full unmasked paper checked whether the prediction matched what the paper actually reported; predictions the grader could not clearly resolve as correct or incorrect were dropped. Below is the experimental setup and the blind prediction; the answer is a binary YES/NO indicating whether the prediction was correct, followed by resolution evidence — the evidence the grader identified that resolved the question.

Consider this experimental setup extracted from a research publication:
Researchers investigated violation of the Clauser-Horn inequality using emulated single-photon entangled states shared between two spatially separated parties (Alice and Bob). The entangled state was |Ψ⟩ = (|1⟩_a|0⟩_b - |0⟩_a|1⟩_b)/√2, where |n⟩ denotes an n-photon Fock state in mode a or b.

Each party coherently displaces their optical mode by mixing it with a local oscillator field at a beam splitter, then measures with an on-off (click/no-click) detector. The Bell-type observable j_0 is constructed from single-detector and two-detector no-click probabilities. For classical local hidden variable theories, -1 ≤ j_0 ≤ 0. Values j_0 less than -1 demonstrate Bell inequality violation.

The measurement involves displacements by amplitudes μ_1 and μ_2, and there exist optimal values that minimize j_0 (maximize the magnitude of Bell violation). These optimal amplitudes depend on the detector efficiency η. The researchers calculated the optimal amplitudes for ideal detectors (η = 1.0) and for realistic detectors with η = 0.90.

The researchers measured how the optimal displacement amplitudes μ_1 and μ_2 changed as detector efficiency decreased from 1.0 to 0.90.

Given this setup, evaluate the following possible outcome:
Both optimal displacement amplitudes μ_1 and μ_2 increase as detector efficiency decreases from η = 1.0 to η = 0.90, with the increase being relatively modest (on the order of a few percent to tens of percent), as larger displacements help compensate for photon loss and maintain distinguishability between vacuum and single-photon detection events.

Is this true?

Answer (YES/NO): YES